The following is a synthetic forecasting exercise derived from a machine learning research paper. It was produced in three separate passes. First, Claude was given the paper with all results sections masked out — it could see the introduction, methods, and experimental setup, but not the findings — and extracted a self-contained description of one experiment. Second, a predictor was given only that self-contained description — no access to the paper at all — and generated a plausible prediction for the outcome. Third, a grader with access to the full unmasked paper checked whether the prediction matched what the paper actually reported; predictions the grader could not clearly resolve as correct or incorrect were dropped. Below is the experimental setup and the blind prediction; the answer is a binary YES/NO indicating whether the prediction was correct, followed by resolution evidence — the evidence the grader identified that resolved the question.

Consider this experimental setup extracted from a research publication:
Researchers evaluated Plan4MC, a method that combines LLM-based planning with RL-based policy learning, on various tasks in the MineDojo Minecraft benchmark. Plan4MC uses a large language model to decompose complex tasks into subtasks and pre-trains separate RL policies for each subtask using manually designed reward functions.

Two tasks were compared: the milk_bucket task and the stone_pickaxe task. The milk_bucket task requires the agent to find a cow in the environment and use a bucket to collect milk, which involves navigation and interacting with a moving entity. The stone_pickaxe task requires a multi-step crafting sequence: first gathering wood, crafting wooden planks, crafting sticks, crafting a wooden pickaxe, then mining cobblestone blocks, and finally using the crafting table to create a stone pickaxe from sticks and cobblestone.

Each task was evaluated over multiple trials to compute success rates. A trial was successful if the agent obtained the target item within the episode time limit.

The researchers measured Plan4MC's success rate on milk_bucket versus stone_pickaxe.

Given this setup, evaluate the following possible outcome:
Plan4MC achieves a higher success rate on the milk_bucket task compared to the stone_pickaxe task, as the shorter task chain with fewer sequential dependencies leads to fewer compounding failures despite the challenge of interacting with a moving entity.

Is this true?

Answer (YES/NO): YES